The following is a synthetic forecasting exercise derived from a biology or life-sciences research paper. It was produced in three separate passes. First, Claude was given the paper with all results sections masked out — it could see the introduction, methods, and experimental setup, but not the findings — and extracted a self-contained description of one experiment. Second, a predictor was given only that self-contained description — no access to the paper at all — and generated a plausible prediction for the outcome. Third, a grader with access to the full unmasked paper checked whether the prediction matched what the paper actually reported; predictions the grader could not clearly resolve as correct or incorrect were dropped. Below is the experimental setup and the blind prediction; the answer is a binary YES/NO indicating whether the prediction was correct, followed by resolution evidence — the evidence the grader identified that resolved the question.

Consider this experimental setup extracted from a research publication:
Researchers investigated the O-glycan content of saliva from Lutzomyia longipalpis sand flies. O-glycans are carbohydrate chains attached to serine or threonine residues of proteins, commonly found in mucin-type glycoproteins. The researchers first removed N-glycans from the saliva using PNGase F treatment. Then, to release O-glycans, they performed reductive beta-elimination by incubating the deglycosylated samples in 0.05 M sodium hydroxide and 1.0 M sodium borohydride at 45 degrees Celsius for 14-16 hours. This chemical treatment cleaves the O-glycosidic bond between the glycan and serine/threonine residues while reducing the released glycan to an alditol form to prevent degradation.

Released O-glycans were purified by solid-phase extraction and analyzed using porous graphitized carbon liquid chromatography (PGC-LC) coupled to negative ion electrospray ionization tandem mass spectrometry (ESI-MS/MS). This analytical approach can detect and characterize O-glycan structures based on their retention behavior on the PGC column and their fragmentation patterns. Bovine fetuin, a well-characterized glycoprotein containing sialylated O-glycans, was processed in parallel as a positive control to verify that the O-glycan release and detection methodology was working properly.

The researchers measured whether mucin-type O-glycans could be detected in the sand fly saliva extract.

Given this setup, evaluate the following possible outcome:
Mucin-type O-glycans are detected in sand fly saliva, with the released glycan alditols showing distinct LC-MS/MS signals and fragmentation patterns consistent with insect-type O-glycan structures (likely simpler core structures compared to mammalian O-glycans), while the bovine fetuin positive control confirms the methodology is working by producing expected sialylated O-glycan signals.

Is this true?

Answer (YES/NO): NO